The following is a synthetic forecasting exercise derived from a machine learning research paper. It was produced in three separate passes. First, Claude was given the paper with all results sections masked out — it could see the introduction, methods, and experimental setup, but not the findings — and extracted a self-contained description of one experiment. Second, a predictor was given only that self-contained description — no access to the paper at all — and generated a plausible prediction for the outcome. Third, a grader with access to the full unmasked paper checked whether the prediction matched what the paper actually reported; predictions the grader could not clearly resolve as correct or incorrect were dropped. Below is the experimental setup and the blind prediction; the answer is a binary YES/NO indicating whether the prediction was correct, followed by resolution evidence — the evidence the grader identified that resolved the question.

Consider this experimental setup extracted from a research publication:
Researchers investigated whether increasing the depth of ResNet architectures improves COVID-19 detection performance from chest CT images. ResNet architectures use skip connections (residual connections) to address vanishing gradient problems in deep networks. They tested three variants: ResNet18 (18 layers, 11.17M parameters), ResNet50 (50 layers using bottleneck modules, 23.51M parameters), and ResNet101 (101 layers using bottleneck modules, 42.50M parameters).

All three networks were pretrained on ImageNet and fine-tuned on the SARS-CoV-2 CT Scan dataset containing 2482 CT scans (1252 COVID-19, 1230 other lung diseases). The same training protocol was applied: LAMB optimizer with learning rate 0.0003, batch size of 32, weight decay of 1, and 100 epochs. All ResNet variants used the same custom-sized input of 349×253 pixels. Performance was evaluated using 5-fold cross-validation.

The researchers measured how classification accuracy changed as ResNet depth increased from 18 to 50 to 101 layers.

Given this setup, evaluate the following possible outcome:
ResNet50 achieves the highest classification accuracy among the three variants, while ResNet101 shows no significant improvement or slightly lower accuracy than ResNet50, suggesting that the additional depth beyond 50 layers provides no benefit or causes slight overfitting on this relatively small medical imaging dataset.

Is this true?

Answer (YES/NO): NO